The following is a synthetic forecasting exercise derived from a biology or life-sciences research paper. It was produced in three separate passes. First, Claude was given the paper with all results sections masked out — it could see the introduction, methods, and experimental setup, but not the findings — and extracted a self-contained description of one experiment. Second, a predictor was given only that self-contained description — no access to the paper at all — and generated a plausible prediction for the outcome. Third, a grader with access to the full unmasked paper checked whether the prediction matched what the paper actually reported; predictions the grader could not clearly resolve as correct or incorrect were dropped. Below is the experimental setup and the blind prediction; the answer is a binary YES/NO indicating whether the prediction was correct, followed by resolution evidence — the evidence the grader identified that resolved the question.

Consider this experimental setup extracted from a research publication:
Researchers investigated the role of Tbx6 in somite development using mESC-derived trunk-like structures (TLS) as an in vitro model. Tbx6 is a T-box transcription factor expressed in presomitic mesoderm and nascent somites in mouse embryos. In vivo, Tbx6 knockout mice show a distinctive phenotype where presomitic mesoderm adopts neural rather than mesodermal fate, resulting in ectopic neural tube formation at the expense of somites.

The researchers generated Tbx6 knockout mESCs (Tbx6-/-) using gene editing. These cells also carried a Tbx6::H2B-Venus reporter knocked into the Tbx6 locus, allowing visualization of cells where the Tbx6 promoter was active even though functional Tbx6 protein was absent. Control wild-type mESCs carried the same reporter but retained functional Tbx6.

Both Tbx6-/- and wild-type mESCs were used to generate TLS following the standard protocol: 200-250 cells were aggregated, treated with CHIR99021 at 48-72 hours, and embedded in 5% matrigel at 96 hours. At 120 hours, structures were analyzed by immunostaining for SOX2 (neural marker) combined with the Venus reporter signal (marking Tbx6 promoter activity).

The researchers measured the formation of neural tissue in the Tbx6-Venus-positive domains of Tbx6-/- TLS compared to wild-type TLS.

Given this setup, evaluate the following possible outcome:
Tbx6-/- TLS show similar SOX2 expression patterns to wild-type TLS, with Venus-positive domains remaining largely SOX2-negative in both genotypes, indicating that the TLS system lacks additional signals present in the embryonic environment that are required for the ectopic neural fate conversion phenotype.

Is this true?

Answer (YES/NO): NO